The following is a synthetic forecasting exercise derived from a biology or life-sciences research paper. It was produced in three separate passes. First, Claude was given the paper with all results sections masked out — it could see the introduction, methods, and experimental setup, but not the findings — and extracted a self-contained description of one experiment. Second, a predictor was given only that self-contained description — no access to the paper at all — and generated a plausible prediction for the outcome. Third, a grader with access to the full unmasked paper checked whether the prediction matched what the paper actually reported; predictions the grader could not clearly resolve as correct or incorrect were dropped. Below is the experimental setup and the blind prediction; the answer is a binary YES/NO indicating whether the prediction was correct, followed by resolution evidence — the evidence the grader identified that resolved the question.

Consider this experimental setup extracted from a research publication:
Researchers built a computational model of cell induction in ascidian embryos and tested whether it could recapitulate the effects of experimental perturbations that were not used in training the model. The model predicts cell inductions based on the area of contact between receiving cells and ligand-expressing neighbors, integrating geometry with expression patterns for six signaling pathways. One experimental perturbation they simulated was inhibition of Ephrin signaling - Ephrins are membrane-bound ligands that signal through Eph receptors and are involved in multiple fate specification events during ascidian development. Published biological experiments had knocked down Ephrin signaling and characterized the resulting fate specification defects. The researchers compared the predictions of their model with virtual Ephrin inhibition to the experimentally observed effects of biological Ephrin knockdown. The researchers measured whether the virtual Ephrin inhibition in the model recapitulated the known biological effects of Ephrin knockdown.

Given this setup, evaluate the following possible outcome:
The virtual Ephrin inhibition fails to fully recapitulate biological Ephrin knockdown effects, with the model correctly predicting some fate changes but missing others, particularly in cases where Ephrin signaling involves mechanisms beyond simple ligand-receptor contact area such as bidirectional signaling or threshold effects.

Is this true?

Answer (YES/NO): NO